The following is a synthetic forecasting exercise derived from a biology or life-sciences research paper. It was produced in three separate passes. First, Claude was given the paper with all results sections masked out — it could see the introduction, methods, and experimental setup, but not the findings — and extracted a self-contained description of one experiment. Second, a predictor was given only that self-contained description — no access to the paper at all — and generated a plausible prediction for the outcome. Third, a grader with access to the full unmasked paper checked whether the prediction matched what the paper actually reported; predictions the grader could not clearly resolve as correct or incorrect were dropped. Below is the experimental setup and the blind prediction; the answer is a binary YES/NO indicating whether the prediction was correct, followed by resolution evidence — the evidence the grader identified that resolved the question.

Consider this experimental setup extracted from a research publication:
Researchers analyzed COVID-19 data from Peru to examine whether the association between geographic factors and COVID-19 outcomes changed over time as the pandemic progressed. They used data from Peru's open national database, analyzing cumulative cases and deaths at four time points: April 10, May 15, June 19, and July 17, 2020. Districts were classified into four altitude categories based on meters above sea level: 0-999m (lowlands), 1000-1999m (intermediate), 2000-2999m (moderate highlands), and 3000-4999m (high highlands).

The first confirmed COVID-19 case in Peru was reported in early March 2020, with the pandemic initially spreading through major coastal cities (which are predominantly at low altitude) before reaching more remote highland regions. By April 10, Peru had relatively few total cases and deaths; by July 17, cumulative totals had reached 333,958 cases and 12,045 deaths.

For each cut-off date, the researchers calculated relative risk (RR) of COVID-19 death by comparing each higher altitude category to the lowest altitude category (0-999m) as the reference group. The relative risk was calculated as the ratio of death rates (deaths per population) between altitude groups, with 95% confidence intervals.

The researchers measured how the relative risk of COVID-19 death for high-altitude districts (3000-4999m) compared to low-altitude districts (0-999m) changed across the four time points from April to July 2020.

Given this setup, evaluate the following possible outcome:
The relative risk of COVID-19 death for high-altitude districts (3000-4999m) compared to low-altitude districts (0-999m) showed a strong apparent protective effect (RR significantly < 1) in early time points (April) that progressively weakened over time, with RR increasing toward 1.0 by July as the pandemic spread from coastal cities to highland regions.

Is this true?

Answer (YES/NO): YES